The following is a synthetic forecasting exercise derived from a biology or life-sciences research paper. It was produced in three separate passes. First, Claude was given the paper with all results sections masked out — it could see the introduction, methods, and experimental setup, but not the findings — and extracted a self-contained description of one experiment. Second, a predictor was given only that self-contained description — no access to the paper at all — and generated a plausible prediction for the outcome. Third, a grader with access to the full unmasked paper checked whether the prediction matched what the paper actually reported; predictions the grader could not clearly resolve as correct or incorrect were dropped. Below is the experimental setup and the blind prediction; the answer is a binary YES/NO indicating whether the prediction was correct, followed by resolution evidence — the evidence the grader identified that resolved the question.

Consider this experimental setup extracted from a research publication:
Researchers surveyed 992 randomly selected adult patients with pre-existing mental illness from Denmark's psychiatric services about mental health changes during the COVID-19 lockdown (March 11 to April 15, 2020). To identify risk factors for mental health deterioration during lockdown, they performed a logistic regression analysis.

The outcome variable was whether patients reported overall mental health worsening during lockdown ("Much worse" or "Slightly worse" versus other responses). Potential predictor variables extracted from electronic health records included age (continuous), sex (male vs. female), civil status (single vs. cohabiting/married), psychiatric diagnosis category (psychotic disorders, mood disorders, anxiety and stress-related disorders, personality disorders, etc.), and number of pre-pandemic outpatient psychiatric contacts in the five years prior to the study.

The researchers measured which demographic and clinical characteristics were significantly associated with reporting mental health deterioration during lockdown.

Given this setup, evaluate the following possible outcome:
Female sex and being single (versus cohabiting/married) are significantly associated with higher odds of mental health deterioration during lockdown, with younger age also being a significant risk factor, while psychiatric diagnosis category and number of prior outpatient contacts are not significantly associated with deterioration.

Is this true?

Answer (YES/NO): NO